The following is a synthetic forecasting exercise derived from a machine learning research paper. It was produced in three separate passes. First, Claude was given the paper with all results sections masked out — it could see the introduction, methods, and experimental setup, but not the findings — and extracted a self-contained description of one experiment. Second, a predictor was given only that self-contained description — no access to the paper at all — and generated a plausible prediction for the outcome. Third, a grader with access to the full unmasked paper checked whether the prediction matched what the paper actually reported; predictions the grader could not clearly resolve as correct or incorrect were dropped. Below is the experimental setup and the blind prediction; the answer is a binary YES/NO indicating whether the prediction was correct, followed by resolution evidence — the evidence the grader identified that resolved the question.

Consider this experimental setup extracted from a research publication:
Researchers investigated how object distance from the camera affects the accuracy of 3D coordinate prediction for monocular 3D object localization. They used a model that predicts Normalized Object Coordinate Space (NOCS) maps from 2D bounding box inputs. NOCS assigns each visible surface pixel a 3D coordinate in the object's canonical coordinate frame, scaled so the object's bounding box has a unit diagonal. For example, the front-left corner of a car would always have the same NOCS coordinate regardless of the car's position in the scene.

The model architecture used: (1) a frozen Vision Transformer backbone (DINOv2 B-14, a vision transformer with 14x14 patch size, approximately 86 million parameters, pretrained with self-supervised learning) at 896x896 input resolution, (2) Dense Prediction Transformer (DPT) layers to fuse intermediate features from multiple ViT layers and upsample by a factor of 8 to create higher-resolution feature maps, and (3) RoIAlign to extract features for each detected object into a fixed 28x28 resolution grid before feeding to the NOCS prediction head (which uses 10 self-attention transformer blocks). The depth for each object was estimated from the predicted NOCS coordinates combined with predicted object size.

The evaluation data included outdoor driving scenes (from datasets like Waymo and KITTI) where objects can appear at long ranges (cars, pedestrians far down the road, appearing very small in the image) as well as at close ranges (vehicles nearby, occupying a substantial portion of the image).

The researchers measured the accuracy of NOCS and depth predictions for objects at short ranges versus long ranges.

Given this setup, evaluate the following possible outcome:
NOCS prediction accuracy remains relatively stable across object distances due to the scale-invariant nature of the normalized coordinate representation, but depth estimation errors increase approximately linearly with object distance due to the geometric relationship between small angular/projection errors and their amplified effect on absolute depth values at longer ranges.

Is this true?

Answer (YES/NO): NO